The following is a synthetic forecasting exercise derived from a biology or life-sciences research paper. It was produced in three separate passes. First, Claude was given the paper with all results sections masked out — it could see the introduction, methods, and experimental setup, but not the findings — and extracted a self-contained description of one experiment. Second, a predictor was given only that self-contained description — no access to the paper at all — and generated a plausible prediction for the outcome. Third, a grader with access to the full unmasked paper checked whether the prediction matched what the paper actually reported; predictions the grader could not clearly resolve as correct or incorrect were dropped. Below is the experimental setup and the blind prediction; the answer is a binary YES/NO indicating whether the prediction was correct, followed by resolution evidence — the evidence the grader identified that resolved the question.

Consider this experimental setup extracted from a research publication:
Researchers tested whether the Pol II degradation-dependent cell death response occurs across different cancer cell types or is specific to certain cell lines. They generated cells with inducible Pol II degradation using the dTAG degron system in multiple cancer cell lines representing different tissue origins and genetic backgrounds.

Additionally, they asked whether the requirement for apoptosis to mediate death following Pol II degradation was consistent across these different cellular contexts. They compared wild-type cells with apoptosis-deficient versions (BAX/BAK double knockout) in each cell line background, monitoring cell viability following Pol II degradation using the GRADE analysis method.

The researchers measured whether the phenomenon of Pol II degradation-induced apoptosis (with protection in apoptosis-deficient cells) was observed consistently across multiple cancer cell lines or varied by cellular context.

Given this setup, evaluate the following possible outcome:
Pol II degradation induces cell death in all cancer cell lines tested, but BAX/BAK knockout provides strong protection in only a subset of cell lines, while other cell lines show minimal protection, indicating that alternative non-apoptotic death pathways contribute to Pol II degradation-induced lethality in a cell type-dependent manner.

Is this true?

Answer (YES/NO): NO